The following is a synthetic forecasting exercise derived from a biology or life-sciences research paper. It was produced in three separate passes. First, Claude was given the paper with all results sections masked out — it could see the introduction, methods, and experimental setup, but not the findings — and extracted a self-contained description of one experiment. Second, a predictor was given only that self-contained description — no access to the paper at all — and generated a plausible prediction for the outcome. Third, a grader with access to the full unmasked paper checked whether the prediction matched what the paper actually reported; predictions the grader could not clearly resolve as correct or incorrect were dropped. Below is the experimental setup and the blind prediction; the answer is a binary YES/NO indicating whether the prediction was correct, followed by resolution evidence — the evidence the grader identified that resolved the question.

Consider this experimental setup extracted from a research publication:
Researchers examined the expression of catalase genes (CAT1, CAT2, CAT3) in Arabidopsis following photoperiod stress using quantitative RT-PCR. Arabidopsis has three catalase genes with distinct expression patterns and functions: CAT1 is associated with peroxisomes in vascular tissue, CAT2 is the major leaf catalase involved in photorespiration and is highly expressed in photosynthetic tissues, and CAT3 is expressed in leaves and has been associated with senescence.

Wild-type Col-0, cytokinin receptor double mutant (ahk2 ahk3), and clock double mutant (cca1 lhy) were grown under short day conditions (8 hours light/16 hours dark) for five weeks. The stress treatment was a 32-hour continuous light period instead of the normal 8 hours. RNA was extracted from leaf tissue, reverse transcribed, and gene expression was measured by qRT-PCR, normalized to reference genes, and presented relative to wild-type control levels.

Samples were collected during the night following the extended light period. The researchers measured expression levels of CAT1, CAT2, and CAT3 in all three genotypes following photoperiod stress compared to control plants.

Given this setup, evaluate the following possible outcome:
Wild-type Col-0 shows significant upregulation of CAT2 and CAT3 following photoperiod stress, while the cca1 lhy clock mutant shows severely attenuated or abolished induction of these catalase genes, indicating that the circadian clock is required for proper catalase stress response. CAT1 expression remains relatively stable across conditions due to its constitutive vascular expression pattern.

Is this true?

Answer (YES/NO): NO